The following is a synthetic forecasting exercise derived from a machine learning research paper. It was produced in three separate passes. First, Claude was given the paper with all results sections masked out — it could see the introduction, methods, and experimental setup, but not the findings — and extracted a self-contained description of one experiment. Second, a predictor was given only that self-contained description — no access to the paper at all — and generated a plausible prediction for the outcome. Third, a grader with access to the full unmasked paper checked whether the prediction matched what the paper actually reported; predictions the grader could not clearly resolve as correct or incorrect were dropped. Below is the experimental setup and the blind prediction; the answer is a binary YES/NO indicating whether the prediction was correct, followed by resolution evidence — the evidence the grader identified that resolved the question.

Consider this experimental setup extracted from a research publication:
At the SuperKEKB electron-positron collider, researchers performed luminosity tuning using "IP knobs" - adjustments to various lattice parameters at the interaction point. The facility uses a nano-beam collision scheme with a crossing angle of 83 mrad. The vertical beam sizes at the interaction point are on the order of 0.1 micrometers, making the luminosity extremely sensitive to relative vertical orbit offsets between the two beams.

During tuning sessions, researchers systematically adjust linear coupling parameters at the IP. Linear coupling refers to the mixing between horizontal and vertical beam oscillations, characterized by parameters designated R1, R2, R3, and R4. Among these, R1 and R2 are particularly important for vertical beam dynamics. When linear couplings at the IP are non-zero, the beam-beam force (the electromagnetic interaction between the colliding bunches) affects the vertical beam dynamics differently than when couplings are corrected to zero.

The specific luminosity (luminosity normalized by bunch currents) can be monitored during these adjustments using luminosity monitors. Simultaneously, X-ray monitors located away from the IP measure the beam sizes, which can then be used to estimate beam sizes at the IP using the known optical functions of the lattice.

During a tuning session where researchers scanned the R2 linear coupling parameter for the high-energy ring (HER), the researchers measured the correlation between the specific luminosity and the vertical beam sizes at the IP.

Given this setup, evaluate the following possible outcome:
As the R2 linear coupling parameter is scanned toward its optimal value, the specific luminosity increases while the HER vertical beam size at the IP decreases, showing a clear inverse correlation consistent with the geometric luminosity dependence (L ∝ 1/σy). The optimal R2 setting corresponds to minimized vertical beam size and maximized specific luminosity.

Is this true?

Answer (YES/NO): YES